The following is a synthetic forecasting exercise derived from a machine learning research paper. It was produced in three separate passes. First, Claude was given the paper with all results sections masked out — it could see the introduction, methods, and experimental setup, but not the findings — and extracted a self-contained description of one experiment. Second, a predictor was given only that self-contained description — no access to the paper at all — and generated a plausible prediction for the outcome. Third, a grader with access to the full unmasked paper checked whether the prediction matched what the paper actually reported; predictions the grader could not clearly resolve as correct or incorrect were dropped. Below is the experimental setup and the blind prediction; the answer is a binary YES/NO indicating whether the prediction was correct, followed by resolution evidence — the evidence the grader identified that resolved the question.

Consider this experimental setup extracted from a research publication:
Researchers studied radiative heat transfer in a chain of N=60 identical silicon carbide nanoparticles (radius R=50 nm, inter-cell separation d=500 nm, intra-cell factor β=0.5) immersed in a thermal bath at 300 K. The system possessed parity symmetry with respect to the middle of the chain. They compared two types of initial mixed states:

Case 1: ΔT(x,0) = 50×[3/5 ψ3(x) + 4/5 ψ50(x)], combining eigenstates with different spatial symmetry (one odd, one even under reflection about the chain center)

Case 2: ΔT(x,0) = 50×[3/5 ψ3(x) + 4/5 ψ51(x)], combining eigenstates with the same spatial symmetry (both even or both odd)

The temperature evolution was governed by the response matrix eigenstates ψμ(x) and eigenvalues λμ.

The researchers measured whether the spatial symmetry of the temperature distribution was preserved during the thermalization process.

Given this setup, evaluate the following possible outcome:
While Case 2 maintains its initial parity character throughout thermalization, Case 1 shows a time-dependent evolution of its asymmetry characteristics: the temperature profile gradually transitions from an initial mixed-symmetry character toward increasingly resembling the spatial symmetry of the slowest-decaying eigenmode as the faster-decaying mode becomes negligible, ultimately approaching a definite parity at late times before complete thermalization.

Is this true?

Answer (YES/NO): NO